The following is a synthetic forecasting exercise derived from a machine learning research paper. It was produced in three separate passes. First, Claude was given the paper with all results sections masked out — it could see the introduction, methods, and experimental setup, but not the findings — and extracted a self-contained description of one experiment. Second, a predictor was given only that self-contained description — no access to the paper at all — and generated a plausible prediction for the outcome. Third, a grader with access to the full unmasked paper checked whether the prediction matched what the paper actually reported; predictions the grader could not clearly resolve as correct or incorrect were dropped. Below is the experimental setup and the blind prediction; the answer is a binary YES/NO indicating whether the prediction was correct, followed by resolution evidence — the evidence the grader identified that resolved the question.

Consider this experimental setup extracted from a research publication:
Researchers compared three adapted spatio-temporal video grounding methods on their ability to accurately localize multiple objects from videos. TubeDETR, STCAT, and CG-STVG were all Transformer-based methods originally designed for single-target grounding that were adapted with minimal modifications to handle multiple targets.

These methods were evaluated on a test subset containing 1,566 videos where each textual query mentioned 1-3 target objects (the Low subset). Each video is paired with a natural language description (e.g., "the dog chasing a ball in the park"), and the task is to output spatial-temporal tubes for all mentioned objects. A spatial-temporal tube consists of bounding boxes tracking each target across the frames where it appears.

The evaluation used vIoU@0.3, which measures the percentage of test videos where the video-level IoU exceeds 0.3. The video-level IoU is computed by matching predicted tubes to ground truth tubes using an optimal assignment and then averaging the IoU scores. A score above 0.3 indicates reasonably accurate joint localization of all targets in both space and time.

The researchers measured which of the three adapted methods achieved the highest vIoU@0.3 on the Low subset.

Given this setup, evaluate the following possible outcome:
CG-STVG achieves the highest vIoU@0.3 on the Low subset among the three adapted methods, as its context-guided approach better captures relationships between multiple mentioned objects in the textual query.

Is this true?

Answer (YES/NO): YES